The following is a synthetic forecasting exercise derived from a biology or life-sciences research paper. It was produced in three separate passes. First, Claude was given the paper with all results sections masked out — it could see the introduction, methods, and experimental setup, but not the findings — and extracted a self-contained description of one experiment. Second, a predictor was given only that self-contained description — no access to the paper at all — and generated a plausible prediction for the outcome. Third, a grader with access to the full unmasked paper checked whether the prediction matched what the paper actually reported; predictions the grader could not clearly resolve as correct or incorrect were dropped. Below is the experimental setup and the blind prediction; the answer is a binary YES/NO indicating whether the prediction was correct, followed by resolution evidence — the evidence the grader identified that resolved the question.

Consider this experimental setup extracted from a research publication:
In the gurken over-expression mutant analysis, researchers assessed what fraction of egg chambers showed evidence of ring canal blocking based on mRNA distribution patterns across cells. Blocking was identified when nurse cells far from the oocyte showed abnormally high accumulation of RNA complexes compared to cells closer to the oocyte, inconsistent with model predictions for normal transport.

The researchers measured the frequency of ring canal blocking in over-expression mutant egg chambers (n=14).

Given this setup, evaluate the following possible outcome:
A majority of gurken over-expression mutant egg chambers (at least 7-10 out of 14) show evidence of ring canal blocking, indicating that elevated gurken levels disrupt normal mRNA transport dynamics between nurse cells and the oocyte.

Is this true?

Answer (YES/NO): YES